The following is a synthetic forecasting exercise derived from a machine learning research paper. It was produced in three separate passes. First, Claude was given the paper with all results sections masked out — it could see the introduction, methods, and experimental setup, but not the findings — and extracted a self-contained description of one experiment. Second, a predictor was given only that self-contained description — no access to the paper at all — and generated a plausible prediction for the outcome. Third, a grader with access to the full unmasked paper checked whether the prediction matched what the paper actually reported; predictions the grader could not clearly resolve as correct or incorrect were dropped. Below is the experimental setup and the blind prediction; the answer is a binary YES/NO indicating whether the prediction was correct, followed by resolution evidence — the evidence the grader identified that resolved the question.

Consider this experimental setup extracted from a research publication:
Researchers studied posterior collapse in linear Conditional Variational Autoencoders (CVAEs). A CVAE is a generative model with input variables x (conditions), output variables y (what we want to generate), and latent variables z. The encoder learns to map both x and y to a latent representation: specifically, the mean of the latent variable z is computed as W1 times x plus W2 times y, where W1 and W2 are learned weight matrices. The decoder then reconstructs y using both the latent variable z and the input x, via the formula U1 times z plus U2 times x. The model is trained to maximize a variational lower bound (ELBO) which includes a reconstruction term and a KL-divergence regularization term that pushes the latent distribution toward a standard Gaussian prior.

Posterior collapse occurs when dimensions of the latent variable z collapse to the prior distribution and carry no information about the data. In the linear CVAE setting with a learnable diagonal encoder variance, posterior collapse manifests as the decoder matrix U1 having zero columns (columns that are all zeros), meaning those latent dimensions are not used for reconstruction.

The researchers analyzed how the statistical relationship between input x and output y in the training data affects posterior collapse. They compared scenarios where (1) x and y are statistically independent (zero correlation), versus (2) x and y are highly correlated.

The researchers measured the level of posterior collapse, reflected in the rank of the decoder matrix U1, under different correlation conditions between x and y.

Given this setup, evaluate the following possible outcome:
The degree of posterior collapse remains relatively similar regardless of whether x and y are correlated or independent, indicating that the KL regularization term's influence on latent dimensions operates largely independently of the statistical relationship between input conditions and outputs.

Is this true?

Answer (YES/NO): NO